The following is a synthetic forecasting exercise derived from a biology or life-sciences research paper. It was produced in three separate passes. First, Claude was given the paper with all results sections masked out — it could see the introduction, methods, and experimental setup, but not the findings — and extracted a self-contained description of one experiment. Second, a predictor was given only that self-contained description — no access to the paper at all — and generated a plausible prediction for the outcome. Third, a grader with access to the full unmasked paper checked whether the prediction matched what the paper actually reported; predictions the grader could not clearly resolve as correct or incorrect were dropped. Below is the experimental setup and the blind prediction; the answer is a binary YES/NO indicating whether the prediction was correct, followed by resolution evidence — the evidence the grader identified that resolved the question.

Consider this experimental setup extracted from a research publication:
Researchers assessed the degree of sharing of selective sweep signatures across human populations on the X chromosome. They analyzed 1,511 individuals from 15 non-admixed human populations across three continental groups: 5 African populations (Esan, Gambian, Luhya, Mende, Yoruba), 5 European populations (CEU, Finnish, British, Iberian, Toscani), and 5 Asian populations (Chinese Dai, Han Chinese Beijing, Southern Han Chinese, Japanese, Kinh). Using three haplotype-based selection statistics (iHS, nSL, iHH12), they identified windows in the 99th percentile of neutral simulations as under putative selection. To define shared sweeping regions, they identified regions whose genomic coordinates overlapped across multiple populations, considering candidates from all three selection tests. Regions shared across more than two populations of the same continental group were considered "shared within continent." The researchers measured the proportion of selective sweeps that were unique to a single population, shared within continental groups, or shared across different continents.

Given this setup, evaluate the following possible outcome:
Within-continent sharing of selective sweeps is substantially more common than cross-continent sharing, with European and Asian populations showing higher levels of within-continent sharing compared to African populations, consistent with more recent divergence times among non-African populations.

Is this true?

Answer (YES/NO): NO